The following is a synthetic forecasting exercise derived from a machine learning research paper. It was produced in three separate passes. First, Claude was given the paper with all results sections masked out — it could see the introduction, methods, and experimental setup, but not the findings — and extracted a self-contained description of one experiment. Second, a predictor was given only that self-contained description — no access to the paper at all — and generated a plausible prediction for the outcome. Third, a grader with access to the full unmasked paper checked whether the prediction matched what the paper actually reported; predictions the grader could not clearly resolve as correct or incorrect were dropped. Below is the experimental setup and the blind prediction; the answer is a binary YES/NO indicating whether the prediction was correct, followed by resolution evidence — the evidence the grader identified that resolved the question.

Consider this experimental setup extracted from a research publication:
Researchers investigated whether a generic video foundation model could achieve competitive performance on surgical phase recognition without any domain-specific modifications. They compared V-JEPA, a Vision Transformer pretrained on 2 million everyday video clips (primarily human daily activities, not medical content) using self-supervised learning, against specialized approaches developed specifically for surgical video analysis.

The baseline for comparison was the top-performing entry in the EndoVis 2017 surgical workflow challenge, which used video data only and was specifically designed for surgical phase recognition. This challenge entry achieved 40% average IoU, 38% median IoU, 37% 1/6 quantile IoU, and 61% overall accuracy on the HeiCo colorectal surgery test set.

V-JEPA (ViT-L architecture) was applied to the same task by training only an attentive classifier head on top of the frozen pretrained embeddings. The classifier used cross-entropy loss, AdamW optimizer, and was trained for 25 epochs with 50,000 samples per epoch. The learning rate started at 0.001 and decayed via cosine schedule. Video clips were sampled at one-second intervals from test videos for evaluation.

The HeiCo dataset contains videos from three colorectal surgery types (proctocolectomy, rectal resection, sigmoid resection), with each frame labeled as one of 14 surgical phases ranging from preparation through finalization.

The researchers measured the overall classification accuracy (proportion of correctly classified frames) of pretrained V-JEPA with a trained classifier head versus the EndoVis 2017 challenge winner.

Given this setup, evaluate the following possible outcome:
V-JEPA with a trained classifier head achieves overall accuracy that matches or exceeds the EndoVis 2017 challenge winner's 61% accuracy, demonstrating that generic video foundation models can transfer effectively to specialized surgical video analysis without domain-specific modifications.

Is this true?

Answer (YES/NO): YES